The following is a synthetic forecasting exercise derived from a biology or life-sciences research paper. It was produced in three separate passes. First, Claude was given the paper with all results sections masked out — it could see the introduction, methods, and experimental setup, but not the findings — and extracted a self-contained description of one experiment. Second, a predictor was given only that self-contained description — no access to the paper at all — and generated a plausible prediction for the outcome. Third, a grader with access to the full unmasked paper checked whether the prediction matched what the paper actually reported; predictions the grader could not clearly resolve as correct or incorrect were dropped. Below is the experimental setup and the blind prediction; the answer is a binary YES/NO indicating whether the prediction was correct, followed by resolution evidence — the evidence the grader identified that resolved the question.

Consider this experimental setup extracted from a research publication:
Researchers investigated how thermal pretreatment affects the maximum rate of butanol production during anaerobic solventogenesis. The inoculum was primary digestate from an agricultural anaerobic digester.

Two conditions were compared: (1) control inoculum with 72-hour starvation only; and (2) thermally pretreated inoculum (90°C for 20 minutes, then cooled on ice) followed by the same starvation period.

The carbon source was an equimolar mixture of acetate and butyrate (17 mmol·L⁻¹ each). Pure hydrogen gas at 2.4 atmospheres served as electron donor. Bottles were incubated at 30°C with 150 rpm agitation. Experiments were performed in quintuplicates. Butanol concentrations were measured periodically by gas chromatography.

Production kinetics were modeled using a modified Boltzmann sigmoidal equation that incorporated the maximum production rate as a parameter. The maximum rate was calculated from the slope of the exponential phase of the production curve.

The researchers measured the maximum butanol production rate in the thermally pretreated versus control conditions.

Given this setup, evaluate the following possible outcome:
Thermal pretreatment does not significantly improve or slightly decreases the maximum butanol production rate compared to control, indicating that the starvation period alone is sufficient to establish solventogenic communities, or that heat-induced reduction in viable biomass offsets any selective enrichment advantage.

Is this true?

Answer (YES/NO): NO